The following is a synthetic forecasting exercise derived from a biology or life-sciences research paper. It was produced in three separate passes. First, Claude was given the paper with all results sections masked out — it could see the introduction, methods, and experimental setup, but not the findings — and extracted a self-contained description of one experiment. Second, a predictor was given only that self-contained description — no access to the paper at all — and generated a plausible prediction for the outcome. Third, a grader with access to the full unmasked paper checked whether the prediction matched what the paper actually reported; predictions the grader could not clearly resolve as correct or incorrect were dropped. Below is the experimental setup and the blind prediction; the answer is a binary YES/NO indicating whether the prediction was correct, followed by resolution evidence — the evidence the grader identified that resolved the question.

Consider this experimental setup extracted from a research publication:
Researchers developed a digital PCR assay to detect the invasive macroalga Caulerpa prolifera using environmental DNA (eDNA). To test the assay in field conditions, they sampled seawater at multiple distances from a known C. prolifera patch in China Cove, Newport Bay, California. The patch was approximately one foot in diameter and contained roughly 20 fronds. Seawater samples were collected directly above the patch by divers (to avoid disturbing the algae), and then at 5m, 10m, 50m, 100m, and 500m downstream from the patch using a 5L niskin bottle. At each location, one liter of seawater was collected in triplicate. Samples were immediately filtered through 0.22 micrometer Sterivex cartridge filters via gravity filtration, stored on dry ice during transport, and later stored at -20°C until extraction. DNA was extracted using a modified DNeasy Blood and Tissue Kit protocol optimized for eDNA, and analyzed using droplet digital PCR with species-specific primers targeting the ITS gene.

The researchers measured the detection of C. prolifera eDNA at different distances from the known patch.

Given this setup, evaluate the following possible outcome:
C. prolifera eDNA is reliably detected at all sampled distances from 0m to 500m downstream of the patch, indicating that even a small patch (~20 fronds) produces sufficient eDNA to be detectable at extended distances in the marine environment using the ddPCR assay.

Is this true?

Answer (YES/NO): NO